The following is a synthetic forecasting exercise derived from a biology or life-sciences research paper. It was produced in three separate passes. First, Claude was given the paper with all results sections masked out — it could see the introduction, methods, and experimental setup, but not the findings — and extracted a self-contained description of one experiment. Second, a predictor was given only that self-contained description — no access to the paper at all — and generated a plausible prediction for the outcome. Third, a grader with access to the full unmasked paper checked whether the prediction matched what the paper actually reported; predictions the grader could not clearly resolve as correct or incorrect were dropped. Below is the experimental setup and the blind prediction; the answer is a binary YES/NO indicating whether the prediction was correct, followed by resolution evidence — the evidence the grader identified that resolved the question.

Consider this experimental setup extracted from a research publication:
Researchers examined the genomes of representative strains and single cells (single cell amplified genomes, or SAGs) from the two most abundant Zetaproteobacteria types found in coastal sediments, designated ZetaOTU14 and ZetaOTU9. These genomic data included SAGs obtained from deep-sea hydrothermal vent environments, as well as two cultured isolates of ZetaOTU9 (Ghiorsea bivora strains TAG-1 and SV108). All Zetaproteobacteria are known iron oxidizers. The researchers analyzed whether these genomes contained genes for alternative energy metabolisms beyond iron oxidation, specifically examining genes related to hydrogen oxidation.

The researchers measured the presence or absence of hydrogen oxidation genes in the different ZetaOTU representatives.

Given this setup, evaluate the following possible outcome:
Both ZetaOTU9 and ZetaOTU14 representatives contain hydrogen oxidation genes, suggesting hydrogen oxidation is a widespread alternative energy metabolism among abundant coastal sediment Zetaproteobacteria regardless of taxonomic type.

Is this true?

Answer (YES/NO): NO